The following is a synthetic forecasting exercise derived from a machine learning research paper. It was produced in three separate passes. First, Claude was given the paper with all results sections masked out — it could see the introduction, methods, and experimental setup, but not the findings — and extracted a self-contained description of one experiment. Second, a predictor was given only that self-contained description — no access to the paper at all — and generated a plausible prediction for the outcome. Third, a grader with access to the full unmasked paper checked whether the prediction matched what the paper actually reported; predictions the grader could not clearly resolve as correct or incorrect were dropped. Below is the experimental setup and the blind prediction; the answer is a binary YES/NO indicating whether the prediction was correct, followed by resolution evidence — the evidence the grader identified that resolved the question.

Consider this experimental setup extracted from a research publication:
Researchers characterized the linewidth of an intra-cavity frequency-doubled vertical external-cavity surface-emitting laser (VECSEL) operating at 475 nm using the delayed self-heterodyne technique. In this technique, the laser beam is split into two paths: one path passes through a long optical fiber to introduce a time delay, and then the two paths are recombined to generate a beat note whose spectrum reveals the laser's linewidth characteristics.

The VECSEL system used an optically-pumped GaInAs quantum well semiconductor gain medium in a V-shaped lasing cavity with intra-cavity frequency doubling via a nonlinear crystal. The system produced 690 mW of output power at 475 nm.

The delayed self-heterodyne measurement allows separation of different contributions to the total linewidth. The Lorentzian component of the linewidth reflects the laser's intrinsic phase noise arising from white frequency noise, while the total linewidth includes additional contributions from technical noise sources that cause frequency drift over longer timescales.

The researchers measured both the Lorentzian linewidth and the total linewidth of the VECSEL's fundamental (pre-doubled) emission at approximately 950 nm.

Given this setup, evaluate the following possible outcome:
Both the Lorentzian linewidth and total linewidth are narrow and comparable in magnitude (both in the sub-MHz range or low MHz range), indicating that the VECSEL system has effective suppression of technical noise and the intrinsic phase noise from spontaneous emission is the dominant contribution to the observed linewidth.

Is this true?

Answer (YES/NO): NO